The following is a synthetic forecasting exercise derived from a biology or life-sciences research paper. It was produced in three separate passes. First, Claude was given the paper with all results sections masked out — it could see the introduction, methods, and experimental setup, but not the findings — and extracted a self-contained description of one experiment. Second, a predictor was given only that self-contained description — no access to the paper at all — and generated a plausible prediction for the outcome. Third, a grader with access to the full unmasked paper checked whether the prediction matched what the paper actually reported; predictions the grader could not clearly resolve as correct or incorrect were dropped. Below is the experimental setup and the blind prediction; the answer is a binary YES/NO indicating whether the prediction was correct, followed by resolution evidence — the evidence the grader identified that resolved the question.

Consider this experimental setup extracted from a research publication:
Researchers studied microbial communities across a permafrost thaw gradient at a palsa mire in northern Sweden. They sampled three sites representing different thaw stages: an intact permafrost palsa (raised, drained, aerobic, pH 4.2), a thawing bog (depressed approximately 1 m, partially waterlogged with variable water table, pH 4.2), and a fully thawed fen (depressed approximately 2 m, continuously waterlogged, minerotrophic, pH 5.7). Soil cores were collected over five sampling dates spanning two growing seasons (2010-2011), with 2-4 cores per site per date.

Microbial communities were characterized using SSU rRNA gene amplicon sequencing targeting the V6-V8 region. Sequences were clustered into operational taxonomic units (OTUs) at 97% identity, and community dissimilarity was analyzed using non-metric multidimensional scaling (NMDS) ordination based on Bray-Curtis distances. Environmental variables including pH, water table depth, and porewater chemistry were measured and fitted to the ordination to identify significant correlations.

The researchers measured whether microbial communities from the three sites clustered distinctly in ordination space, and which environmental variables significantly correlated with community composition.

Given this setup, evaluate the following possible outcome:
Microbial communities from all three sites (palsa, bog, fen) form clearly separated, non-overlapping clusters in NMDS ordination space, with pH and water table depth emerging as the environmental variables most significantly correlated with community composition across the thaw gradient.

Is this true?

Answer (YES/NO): NO